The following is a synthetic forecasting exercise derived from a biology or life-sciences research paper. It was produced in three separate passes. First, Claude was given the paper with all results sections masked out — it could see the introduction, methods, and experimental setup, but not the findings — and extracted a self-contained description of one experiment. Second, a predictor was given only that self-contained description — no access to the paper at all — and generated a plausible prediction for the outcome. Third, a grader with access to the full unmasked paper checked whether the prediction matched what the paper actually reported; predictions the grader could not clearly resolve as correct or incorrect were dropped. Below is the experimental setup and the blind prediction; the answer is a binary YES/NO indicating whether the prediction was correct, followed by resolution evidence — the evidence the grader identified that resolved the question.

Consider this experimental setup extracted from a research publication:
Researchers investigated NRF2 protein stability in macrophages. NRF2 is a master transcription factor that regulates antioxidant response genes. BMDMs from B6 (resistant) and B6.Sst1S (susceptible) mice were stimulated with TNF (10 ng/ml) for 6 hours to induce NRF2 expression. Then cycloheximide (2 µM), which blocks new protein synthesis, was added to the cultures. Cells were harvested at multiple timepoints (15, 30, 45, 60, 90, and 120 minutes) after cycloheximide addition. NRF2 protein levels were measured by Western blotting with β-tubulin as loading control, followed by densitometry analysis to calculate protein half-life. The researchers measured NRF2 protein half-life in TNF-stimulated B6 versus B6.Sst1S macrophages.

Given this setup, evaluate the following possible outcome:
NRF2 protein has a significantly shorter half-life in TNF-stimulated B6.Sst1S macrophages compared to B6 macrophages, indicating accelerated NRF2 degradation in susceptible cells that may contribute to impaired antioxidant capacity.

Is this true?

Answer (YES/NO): NO